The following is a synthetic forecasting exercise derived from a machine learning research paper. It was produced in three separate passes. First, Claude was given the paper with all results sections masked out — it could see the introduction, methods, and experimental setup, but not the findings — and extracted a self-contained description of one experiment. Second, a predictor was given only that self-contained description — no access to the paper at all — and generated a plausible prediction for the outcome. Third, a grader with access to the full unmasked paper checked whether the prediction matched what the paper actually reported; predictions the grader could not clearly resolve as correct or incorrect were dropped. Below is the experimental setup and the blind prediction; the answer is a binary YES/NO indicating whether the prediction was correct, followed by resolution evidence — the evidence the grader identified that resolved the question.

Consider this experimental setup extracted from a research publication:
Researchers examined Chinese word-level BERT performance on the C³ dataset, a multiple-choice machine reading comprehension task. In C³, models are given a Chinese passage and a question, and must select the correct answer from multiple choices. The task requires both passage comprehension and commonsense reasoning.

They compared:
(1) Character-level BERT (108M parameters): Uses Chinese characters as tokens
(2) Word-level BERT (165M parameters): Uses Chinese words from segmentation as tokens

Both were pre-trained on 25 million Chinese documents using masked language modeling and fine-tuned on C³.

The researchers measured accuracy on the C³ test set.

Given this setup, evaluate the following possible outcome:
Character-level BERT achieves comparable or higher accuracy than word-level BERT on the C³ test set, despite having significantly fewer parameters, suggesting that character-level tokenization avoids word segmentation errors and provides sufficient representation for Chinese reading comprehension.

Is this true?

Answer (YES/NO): NO